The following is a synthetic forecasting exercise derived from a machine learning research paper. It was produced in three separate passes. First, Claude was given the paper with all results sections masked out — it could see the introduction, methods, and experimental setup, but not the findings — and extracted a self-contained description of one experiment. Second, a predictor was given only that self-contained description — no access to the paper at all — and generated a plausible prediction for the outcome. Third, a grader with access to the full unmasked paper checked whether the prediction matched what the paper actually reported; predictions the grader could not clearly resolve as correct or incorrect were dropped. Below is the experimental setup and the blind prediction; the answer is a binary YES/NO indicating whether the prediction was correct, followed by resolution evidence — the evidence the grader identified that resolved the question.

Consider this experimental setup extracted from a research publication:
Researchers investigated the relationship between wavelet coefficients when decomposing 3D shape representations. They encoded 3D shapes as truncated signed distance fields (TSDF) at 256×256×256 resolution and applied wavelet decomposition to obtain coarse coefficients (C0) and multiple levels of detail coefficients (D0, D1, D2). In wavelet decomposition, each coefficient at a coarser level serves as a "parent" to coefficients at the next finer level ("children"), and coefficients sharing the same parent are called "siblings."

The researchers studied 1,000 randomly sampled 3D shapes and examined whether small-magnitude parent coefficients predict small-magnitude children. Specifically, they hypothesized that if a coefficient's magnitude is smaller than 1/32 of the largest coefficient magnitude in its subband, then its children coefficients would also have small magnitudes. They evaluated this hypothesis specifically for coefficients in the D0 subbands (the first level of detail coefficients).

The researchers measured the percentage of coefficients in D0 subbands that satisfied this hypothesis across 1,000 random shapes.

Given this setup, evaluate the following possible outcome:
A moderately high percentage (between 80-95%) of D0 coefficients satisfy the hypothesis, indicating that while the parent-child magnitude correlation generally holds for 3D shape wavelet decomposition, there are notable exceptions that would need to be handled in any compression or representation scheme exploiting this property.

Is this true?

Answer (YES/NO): NO